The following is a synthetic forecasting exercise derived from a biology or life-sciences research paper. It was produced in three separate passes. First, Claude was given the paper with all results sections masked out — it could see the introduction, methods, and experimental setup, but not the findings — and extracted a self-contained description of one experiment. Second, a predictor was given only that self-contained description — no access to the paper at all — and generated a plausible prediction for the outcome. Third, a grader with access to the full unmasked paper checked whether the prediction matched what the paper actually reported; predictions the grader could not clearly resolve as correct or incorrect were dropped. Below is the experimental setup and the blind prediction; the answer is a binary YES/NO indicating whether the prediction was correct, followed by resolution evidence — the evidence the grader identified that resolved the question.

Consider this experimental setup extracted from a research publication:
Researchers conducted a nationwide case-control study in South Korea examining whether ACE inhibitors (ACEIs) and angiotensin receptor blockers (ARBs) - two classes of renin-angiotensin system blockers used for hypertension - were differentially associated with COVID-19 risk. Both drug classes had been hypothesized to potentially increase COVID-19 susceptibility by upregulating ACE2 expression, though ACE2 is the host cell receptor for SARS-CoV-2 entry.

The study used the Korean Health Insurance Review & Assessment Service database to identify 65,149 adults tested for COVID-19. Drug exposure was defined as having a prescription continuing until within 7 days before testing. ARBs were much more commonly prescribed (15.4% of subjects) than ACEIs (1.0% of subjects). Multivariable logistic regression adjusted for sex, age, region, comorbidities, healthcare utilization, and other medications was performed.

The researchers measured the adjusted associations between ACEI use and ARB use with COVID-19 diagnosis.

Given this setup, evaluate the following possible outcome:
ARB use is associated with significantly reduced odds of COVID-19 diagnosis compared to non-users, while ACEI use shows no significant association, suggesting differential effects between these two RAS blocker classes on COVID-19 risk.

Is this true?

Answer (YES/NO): NO